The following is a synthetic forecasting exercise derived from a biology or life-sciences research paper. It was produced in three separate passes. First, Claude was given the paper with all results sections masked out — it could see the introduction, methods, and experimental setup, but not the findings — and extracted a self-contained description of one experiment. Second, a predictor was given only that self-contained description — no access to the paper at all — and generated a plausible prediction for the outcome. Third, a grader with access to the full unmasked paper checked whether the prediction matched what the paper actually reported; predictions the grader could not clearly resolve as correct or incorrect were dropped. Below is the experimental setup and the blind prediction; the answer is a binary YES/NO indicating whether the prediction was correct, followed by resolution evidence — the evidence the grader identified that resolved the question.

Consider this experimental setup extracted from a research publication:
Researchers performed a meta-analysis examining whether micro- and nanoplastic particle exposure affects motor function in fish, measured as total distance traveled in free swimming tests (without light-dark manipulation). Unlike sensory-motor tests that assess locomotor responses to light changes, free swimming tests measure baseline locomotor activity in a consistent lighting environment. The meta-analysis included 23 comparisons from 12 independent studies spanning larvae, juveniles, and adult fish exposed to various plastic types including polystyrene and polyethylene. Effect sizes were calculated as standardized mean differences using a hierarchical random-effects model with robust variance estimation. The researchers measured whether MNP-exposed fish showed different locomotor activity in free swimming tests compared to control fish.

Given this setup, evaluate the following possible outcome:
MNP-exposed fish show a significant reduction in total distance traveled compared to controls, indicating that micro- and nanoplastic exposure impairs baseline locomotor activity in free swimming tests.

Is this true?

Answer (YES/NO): NO